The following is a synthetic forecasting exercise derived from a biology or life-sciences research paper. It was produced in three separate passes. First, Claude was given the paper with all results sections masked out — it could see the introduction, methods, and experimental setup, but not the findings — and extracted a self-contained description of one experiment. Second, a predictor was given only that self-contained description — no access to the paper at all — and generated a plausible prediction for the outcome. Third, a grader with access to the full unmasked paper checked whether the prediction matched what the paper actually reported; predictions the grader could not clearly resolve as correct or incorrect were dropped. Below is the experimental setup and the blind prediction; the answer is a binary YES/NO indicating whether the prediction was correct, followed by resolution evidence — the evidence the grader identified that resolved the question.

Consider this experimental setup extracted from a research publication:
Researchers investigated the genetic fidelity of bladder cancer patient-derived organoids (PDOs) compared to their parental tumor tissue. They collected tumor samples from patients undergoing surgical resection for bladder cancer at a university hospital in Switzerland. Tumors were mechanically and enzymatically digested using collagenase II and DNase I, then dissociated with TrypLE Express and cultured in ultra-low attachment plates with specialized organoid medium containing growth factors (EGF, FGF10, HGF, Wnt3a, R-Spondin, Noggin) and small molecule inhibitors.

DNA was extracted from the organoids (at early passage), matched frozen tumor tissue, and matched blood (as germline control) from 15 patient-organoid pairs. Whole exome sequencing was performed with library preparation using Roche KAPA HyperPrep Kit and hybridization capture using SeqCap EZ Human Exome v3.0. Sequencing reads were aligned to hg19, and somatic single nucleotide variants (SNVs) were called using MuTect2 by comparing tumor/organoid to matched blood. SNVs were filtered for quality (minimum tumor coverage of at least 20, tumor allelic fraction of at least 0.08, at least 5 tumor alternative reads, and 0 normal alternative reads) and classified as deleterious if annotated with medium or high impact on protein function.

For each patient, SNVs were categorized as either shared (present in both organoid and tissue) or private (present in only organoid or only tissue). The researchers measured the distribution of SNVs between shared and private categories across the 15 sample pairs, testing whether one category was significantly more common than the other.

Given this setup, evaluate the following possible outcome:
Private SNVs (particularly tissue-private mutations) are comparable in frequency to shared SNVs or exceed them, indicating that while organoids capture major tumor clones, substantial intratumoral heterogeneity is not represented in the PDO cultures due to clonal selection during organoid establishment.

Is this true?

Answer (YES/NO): NO